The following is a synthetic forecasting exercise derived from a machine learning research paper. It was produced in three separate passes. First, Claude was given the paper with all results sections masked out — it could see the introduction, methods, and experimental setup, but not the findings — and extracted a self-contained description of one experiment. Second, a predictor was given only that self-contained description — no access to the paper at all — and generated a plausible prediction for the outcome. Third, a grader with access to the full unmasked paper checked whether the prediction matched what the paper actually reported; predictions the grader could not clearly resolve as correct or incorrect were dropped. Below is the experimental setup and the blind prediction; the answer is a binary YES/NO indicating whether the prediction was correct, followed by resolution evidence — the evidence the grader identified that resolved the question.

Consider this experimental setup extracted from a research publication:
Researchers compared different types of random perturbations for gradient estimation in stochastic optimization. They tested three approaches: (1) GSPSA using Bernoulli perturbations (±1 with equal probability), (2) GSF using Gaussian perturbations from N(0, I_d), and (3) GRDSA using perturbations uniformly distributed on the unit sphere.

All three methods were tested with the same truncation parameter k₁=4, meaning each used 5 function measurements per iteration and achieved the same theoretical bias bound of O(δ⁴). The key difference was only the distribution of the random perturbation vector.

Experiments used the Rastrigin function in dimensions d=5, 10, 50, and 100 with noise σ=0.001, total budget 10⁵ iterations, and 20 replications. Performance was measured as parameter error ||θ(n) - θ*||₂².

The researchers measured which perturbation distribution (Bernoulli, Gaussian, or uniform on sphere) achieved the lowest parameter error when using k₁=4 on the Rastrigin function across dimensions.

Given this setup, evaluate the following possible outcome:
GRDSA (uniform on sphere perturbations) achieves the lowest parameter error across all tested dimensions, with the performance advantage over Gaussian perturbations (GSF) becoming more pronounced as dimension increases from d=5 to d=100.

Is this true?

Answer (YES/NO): NO